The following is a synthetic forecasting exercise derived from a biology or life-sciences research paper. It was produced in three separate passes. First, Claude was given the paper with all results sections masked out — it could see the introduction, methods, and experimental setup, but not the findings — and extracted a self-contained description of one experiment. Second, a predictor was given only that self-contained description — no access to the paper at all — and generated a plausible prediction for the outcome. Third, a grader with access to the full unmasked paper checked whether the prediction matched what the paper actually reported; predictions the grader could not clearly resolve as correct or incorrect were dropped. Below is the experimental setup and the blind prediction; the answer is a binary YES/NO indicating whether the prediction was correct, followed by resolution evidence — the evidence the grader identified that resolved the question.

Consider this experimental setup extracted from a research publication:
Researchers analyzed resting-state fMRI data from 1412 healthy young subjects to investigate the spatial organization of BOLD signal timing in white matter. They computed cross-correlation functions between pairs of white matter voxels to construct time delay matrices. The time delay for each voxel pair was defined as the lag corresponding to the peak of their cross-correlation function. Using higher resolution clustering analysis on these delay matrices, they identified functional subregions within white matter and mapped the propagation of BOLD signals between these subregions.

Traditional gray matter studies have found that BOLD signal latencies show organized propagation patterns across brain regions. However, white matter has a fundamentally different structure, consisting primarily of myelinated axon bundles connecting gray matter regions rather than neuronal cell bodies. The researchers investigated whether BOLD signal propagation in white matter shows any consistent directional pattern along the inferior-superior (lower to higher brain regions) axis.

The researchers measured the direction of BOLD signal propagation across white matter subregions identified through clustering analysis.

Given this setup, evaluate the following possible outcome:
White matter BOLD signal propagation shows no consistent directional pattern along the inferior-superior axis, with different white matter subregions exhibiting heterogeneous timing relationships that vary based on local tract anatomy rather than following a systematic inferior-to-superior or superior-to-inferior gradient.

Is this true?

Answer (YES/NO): NO